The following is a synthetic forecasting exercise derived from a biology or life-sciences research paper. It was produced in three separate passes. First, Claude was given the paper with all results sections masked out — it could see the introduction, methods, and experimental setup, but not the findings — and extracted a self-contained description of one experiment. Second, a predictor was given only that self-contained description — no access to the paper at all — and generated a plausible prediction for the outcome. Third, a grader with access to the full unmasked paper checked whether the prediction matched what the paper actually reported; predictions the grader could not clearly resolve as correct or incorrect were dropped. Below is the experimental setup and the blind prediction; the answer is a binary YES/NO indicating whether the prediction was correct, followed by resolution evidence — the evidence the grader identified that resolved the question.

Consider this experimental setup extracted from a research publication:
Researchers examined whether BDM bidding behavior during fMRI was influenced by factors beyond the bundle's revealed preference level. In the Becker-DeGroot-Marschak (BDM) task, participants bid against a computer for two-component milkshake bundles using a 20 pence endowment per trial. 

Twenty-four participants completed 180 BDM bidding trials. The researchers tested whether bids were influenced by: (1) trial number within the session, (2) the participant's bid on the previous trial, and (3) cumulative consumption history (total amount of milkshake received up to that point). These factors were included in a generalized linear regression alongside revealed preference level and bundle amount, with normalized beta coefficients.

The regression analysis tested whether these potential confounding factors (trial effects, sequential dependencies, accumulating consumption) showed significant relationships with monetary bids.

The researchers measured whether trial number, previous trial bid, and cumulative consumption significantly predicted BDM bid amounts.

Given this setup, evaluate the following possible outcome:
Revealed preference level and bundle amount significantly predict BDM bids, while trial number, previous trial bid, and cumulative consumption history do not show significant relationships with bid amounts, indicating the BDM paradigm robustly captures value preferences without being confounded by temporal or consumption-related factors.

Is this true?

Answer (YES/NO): YES